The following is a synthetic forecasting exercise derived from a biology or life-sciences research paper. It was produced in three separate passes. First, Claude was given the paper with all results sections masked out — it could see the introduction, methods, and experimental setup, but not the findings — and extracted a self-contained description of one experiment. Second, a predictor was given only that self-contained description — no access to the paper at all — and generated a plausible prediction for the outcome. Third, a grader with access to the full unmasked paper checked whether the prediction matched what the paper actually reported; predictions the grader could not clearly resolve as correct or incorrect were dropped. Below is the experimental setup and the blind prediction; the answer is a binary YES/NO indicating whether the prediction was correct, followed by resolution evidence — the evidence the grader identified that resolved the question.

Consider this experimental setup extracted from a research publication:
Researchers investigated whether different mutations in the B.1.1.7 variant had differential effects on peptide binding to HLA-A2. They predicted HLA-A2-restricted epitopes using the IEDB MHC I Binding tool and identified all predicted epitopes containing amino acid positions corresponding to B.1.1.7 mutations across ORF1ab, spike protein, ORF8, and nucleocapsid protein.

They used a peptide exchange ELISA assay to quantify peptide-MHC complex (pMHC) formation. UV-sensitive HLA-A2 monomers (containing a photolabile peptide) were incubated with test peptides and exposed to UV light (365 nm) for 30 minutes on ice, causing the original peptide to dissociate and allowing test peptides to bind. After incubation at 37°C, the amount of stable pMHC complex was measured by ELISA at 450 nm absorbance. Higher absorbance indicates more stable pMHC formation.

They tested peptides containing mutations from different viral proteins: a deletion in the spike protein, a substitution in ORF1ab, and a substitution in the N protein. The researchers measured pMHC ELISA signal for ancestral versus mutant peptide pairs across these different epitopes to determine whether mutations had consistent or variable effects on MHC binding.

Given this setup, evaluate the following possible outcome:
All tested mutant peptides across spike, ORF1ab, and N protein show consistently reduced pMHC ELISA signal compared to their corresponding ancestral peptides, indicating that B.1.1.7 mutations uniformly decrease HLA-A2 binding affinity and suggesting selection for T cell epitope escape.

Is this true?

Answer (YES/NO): NO